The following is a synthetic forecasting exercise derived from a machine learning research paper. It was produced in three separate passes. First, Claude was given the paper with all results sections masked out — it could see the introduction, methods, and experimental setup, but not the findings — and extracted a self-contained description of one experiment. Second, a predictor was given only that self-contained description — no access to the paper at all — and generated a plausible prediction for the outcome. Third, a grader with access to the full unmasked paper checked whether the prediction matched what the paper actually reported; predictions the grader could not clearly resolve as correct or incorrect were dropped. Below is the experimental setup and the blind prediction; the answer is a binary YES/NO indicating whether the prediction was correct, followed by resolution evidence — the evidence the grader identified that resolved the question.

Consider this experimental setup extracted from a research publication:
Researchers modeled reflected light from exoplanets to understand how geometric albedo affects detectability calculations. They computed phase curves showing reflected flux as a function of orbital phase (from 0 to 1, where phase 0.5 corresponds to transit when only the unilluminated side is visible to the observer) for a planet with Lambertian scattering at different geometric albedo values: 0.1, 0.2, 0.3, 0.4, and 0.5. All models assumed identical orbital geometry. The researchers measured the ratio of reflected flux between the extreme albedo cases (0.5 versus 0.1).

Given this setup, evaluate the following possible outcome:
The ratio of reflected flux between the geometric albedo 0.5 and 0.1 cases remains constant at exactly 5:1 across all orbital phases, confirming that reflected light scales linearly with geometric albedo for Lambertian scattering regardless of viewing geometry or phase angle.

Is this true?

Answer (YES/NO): NO